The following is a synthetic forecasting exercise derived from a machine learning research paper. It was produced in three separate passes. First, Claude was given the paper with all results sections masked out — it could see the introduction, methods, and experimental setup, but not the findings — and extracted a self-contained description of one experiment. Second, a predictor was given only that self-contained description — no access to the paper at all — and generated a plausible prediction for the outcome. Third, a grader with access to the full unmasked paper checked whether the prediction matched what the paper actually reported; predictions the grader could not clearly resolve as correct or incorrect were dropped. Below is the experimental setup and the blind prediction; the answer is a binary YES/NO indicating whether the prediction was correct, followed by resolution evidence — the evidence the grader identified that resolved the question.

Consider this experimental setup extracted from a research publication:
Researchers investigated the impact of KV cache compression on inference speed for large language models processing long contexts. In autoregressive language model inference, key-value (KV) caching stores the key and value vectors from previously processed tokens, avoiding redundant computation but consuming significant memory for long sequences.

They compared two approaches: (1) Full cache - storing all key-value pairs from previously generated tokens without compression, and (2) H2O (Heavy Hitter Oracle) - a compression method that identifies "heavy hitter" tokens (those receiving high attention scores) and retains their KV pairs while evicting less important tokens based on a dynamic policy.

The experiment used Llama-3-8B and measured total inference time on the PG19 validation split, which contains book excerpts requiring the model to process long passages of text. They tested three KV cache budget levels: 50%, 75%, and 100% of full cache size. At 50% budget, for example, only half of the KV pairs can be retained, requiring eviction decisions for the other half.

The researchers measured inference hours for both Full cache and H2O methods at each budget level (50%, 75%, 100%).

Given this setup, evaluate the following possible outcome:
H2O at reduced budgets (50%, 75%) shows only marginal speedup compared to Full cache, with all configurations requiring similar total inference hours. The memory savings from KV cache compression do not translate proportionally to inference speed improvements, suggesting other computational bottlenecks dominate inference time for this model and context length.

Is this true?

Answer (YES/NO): NO